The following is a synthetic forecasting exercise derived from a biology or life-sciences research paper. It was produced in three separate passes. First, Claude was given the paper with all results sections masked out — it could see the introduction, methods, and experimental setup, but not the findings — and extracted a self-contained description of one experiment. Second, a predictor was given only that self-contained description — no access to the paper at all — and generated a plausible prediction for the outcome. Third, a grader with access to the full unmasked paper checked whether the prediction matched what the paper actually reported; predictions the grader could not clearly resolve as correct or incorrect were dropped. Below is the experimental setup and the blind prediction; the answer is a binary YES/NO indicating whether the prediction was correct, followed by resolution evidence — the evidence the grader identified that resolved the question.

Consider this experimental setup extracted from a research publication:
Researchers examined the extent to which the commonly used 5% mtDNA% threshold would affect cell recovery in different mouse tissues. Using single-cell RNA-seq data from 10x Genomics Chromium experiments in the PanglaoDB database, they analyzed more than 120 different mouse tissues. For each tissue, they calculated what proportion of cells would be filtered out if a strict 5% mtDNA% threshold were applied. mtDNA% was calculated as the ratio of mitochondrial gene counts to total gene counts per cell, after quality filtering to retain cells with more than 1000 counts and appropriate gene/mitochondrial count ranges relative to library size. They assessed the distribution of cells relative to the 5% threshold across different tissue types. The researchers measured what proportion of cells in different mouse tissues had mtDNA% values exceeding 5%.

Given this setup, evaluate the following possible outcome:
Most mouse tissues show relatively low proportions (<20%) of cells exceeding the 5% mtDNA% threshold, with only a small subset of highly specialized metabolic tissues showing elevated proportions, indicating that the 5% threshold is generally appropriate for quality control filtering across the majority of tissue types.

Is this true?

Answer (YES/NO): YES